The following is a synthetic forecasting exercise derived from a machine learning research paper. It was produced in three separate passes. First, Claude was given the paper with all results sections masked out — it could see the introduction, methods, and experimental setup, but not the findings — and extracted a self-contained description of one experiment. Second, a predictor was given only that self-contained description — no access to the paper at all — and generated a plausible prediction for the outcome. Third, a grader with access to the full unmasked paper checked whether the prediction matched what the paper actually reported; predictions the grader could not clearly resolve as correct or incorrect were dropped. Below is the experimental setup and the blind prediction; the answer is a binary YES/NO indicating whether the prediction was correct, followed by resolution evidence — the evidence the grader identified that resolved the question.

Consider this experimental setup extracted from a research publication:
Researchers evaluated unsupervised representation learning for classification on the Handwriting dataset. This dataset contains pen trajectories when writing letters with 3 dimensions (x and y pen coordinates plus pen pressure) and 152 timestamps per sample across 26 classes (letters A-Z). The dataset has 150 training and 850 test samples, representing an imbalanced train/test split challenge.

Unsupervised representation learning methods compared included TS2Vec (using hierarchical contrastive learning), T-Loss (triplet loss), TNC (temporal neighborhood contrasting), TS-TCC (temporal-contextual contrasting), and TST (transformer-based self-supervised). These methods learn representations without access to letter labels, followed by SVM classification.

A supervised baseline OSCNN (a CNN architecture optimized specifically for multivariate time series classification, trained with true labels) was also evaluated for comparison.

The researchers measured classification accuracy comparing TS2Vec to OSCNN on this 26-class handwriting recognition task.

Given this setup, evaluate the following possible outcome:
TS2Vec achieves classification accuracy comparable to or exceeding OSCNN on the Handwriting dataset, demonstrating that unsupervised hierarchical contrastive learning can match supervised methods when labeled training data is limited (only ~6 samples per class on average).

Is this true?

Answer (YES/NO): NO